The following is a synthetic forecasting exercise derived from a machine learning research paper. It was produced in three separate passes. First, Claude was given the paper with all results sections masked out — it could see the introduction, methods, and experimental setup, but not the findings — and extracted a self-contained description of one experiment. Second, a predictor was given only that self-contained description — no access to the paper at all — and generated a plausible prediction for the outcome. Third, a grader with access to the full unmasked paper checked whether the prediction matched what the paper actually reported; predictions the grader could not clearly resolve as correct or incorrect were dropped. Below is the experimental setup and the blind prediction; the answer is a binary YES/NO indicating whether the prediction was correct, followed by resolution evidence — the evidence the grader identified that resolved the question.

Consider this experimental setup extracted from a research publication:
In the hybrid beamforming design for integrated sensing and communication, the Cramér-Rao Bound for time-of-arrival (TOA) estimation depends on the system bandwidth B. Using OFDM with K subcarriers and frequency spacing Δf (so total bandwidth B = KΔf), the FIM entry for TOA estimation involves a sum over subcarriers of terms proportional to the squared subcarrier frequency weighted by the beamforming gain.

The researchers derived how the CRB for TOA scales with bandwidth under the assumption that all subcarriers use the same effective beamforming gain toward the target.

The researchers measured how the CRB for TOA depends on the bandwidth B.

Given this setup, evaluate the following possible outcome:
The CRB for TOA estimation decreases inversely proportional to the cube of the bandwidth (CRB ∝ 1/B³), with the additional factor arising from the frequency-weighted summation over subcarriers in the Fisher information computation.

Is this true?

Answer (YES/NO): NO